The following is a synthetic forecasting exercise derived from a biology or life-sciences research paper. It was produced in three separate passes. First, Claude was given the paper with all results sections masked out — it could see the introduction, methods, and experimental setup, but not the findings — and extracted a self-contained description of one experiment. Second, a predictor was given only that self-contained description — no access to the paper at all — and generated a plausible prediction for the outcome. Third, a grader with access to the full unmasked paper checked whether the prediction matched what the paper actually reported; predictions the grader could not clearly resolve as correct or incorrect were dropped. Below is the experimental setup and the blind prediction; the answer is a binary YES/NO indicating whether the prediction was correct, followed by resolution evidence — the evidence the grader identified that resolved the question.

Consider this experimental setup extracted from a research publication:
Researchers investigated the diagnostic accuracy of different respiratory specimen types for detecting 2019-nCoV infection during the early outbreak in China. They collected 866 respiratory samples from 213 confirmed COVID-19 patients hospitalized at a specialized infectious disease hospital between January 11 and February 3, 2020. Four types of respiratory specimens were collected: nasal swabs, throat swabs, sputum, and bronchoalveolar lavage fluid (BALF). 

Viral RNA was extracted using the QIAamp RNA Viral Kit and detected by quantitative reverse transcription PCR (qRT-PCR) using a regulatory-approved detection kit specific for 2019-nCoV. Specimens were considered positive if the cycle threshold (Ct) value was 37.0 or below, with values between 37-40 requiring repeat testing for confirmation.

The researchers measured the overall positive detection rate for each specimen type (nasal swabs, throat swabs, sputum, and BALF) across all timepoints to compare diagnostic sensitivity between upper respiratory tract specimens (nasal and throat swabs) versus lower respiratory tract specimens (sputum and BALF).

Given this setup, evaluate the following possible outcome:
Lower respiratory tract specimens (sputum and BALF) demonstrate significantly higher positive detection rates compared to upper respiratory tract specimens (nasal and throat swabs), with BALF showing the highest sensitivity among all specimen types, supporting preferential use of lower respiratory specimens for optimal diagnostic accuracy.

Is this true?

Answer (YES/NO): NO